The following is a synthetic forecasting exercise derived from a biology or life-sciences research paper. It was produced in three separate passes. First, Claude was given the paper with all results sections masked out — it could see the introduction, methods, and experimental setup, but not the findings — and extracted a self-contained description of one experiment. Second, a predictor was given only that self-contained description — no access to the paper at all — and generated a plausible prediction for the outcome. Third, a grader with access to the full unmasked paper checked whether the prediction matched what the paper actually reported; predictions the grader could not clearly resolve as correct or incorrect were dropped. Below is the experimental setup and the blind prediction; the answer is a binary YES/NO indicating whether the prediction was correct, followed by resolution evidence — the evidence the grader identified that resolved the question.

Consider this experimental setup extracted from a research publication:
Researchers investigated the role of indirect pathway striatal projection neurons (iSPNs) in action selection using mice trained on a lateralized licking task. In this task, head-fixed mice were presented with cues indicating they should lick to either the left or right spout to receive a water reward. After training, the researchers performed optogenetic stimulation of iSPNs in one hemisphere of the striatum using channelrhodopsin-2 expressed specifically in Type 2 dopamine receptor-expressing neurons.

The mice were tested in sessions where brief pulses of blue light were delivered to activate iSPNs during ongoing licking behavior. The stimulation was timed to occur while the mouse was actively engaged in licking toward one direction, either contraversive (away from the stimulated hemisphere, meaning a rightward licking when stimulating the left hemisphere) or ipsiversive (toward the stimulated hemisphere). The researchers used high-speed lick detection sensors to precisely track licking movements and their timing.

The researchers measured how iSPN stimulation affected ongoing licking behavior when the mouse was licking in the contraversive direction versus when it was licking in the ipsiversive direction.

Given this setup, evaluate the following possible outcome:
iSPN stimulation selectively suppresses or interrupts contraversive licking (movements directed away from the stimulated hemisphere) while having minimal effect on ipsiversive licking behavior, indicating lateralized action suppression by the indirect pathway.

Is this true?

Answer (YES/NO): NO